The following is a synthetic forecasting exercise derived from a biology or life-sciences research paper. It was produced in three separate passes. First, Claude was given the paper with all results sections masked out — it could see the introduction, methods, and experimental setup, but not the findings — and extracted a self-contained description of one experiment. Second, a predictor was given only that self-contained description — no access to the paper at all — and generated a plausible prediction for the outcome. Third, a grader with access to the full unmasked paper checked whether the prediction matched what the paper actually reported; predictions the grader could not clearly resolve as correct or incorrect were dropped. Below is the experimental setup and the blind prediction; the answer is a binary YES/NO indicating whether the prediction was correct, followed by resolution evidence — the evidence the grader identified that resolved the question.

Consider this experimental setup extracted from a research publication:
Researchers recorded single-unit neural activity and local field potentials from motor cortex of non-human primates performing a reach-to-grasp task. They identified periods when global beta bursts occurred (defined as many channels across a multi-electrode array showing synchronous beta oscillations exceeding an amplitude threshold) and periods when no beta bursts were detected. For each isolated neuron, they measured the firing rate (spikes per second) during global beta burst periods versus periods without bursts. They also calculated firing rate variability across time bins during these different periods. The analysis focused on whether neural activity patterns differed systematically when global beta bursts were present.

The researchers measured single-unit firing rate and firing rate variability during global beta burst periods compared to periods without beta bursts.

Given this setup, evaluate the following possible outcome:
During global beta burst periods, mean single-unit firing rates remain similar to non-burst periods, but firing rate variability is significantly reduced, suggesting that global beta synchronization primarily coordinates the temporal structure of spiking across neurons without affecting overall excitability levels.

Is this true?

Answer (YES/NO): NO